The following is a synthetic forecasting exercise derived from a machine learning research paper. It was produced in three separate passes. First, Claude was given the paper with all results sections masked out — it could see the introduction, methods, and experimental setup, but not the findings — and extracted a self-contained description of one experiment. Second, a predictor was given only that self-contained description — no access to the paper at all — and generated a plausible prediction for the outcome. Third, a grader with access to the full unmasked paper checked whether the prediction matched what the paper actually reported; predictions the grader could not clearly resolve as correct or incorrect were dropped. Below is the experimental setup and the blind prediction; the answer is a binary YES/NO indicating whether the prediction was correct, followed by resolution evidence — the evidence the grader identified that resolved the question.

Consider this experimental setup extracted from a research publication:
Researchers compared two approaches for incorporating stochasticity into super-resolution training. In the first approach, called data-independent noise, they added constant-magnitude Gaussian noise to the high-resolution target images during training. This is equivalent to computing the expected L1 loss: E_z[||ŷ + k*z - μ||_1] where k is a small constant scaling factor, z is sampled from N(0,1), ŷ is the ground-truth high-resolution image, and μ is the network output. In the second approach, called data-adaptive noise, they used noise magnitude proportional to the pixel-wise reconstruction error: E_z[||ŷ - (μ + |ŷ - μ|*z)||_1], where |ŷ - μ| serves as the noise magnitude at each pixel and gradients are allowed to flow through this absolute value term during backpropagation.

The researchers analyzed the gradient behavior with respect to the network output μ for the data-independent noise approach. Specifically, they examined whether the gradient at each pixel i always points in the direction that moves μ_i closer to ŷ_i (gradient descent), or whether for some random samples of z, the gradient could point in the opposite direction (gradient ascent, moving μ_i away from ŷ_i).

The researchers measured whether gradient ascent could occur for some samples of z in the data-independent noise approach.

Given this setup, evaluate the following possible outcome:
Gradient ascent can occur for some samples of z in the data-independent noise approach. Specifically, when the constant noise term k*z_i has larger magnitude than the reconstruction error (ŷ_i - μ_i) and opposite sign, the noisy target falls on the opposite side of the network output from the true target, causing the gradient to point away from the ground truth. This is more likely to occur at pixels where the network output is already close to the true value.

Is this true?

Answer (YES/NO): YES